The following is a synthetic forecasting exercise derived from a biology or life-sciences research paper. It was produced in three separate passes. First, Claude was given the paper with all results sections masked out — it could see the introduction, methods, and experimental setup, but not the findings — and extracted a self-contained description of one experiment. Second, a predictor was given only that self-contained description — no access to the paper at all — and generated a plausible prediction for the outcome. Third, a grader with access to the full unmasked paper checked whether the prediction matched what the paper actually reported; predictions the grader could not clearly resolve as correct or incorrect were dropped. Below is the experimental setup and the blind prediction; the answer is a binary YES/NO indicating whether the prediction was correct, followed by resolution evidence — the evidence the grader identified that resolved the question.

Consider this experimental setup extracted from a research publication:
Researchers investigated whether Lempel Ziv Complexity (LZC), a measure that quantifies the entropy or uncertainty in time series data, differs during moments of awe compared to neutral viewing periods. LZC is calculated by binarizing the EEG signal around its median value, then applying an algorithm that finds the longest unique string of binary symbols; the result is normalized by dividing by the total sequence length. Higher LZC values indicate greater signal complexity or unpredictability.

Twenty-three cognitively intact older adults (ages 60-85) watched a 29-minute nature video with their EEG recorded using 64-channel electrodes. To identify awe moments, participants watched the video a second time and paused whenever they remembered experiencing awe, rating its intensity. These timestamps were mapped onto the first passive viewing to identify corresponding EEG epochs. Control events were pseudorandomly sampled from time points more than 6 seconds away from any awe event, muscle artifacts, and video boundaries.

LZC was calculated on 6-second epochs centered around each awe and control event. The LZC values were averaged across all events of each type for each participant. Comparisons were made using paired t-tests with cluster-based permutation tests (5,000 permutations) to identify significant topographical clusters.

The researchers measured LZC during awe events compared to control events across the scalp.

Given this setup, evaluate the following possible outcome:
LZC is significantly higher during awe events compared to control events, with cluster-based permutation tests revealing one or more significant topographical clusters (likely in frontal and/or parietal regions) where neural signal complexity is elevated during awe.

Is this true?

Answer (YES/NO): YES